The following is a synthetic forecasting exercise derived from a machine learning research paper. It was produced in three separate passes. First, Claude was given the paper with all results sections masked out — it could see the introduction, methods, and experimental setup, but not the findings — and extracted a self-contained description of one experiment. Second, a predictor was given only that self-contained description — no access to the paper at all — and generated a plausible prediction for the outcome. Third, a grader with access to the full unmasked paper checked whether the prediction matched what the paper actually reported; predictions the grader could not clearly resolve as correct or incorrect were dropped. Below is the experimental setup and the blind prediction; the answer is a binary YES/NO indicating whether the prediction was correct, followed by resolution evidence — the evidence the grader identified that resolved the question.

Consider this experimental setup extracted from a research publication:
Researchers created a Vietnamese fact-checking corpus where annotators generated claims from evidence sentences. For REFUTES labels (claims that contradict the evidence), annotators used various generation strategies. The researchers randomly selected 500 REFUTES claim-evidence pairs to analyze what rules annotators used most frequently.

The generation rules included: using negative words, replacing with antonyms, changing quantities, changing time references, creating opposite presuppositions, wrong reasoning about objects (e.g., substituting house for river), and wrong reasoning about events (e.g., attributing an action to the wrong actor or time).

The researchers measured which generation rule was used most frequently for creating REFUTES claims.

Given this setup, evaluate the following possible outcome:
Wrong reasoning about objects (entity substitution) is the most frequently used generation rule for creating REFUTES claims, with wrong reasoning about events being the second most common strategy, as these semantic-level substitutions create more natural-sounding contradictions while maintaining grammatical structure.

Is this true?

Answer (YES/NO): NO